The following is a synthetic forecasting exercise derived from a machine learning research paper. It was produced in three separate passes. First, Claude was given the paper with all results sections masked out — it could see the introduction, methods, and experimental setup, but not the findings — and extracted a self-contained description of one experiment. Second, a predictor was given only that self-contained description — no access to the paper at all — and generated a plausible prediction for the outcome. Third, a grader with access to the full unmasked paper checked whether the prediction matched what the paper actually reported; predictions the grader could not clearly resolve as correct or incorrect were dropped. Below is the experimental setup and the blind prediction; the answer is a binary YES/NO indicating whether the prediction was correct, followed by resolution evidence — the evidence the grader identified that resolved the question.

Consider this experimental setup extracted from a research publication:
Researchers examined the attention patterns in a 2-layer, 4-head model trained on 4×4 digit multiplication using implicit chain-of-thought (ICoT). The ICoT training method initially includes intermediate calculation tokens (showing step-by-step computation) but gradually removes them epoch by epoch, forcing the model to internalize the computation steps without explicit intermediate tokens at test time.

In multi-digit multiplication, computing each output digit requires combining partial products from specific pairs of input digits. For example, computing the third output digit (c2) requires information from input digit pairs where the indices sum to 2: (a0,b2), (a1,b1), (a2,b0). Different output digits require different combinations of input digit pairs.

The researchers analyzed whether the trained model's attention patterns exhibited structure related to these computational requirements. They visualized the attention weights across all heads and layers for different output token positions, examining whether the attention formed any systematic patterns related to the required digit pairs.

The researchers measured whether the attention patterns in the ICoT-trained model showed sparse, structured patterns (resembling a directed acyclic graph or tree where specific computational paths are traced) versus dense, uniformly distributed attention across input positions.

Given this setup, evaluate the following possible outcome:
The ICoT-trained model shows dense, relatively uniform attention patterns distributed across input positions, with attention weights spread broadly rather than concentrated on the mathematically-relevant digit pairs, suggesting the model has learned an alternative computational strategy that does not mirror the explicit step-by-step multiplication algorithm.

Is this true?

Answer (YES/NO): NO